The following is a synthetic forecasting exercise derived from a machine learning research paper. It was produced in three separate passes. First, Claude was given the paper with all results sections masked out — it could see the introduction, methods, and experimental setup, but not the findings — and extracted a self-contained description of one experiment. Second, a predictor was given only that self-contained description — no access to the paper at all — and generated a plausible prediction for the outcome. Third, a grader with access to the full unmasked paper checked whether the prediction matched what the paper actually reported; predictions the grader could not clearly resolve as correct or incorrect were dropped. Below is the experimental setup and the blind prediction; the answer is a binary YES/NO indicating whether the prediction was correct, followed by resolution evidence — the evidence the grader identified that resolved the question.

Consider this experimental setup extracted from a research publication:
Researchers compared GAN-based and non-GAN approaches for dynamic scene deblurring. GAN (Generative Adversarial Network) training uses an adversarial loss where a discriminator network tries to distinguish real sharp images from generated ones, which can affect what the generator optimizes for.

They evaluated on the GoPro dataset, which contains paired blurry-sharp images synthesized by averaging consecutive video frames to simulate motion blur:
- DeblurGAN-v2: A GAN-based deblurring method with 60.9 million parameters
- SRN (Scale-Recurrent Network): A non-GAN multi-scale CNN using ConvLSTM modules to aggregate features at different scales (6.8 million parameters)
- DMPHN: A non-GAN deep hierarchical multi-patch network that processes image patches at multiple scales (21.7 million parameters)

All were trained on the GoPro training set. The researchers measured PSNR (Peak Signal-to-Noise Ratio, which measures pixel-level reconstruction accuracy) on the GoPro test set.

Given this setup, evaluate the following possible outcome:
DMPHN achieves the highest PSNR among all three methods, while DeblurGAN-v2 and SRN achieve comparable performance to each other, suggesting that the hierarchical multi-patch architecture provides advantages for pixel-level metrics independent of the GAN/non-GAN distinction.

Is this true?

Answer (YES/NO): NO